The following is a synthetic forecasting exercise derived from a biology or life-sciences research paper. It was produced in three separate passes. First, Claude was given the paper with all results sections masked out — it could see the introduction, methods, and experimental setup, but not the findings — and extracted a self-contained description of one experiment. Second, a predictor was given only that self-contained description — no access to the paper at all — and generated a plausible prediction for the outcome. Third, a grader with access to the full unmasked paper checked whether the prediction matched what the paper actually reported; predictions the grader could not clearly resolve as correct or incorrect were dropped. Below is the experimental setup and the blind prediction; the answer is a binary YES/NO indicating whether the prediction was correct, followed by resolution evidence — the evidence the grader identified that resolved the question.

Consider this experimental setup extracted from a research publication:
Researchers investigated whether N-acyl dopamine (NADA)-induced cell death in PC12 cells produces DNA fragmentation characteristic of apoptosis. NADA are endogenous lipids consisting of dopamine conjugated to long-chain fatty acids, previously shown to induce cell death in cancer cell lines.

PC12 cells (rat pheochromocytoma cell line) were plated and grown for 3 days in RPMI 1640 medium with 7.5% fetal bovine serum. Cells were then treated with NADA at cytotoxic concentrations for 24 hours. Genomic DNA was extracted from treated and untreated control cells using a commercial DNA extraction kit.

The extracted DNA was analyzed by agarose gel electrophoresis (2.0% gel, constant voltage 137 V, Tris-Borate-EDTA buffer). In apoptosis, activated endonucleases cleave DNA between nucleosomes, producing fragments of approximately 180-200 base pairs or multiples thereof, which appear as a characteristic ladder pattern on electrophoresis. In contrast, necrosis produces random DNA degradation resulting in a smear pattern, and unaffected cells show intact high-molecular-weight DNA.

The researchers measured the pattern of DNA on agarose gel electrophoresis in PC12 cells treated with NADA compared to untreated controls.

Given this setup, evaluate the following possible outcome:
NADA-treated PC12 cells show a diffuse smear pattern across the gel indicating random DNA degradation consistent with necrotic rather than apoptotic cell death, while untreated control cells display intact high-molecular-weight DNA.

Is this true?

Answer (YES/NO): NO